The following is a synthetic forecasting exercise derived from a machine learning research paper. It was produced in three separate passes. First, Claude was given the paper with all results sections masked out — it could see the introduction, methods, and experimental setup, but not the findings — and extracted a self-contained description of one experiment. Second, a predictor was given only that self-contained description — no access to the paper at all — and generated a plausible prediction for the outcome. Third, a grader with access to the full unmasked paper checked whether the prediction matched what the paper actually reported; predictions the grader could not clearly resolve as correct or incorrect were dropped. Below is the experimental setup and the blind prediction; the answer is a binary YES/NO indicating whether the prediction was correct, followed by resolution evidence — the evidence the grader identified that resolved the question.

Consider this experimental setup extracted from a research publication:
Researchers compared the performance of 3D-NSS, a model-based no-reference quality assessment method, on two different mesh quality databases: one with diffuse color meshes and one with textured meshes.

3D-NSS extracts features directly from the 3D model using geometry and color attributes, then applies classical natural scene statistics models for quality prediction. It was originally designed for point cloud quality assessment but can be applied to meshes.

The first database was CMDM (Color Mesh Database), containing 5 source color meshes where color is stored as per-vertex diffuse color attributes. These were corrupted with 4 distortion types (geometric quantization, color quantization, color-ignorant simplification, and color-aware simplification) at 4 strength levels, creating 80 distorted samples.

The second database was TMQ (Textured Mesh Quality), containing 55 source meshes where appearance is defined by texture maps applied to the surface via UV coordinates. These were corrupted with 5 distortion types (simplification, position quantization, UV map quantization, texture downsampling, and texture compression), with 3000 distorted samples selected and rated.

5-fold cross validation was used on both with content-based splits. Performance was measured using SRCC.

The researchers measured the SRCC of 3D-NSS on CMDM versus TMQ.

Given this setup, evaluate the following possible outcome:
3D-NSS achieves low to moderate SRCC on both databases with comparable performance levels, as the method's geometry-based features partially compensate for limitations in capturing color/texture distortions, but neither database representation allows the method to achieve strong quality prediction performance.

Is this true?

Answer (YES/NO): NO